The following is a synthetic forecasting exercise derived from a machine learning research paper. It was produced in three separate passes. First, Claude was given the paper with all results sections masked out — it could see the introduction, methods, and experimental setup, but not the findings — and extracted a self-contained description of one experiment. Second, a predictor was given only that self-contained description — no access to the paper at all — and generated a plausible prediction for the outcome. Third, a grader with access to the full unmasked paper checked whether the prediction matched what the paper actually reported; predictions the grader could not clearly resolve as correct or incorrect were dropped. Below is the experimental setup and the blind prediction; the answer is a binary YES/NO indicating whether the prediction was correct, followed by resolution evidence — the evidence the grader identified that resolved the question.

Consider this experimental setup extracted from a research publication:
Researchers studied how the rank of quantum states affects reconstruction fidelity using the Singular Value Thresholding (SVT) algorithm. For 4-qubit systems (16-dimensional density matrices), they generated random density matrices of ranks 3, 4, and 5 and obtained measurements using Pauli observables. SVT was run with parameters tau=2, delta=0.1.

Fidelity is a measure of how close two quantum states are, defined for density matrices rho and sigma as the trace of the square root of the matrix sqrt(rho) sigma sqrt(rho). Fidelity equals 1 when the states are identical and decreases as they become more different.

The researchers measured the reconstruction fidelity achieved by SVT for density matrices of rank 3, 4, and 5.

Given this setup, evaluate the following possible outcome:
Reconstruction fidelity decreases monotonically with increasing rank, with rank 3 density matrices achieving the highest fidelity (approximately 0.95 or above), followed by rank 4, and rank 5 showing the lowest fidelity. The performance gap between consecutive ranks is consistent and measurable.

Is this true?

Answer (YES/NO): NO